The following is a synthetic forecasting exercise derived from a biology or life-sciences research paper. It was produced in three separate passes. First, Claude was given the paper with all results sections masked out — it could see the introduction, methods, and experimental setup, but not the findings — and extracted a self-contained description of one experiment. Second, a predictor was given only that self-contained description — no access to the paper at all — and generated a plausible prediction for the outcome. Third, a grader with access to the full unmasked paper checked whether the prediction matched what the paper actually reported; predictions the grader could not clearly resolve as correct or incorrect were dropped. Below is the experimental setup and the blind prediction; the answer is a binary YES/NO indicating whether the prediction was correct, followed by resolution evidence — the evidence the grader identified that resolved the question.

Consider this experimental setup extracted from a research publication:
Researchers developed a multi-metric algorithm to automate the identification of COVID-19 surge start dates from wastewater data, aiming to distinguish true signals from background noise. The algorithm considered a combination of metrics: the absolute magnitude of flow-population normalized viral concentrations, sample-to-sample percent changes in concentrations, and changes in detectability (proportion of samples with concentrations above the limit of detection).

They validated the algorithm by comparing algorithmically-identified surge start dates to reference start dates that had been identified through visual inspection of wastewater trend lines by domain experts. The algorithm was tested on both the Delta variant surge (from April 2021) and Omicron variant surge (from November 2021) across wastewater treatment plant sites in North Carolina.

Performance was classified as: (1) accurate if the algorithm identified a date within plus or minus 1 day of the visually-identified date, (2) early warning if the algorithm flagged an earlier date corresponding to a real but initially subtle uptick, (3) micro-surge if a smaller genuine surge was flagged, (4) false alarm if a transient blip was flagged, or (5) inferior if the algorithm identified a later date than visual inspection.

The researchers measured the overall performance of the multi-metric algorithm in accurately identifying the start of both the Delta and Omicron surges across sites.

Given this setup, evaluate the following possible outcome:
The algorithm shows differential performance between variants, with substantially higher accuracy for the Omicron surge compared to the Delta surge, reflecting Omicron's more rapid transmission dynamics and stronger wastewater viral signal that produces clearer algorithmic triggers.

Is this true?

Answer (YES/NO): NO